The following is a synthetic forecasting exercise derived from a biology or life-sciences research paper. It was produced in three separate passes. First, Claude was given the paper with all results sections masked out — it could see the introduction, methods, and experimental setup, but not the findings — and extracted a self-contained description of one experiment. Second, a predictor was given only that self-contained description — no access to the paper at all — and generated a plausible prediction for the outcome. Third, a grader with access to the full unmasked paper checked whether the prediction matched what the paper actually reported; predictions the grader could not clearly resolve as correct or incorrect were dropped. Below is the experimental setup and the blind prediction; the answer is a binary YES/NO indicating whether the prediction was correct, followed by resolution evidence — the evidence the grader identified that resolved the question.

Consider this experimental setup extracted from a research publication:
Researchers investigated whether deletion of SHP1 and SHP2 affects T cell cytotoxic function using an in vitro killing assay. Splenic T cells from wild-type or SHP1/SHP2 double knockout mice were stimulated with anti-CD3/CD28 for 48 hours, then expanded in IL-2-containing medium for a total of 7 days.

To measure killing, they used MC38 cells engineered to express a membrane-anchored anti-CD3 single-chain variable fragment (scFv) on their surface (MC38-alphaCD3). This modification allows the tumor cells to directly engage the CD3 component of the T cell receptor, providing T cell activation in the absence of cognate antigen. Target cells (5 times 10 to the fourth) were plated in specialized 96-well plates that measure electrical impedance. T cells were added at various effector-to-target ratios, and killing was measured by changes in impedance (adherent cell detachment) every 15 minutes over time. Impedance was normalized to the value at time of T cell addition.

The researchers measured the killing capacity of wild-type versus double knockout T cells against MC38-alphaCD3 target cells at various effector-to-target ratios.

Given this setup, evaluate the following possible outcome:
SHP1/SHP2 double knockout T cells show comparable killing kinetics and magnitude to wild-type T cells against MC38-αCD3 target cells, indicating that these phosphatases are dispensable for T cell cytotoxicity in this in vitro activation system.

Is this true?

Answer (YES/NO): YES